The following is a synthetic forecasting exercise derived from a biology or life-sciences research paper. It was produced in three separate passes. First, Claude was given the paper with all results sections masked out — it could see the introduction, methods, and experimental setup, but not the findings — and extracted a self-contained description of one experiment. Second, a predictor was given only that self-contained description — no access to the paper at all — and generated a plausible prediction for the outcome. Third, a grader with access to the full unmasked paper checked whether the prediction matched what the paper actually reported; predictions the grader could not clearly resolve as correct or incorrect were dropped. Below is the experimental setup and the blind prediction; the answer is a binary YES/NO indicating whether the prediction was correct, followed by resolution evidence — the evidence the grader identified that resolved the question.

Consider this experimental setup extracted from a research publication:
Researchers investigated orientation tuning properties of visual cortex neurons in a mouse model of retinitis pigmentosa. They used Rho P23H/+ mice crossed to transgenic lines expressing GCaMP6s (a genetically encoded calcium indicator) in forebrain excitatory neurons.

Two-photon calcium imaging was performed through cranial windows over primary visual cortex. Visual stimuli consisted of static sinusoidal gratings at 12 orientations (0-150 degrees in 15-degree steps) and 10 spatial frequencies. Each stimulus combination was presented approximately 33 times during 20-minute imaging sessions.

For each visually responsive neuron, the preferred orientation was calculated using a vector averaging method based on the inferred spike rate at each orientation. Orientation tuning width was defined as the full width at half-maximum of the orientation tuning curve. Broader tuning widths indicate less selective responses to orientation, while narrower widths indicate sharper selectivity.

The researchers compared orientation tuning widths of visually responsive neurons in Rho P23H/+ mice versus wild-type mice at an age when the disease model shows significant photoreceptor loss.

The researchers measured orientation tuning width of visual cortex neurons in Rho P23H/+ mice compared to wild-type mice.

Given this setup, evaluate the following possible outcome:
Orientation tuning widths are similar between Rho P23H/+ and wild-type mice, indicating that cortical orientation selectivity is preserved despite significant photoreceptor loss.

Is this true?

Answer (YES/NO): YES